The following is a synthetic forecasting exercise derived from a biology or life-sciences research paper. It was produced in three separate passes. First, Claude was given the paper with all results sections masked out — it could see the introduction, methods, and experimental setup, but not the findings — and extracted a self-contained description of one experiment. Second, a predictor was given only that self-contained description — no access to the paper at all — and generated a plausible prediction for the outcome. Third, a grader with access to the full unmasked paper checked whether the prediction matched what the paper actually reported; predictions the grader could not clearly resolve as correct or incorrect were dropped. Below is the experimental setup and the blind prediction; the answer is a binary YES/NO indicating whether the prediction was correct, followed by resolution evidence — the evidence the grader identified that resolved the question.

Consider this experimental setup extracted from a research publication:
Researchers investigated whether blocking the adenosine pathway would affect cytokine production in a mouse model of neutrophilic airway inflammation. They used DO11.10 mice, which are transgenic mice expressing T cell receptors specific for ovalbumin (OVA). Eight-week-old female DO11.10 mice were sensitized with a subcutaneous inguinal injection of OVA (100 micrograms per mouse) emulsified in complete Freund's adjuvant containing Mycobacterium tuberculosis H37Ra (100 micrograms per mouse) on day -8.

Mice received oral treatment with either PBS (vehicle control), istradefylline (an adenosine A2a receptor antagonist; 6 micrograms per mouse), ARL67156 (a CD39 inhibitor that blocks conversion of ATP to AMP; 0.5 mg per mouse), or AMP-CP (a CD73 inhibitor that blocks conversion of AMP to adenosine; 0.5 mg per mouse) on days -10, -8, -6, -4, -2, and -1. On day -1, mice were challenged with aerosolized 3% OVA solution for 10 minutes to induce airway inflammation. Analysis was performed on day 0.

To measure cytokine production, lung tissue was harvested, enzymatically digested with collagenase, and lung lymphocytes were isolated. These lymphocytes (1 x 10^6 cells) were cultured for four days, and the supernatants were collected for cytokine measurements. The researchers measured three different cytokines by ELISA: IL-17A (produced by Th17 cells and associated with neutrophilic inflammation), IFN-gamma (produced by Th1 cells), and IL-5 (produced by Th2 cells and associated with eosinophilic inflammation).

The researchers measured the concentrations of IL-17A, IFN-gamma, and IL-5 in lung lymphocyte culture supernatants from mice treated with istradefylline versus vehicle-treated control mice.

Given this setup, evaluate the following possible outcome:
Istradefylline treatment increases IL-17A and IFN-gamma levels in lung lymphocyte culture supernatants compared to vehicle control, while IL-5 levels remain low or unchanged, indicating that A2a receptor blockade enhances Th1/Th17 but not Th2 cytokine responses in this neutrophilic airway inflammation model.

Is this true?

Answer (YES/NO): NO